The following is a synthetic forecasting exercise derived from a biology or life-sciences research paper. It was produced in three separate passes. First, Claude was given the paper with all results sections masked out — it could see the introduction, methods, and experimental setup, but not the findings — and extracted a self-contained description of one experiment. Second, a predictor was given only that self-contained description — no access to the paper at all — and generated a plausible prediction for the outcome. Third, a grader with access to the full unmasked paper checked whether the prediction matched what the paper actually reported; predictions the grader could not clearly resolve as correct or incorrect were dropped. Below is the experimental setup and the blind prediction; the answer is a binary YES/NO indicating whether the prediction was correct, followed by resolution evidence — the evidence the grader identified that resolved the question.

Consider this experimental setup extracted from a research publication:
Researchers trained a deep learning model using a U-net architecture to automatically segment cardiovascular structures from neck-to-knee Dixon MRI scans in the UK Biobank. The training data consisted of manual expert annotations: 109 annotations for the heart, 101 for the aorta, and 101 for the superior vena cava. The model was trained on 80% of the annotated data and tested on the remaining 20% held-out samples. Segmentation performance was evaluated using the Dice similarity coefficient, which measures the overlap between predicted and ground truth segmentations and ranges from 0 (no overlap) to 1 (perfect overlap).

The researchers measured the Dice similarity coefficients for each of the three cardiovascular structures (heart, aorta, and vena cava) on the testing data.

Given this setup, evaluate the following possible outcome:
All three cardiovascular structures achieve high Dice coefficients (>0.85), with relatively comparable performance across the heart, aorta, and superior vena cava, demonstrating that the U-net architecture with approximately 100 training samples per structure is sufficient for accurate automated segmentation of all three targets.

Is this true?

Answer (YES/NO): NO